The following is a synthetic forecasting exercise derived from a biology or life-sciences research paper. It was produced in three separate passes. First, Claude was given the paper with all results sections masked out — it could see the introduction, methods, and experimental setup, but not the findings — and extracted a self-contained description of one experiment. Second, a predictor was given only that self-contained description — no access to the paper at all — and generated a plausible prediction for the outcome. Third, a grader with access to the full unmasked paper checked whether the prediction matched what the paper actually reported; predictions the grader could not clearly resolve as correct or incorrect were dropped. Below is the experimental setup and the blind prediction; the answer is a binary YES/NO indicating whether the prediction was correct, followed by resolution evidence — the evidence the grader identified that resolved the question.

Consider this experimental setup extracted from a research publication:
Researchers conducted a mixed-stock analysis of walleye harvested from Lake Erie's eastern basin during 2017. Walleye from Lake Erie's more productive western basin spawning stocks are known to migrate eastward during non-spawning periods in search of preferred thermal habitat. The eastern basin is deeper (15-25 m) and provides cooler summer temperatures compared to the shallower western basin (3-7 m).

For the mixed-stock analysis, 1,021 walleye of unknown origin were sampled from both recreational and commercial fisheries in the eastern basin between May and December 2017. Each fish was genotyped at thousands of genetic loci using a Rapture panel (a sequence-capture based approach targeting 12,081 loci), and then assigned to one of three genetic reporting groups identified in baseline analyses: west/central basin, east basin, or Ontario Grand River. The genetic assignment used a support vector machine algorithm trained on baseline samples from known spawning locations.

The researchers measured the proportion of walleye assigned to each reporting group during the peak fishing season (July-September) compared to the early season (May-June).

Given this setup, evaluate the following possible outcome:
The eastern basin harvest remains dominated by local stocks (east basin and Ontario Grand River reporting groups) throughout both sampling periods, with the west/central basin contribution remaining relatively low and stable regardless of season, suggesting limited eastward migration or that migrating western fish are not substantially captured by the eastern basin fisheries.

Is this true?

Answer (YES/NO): NO